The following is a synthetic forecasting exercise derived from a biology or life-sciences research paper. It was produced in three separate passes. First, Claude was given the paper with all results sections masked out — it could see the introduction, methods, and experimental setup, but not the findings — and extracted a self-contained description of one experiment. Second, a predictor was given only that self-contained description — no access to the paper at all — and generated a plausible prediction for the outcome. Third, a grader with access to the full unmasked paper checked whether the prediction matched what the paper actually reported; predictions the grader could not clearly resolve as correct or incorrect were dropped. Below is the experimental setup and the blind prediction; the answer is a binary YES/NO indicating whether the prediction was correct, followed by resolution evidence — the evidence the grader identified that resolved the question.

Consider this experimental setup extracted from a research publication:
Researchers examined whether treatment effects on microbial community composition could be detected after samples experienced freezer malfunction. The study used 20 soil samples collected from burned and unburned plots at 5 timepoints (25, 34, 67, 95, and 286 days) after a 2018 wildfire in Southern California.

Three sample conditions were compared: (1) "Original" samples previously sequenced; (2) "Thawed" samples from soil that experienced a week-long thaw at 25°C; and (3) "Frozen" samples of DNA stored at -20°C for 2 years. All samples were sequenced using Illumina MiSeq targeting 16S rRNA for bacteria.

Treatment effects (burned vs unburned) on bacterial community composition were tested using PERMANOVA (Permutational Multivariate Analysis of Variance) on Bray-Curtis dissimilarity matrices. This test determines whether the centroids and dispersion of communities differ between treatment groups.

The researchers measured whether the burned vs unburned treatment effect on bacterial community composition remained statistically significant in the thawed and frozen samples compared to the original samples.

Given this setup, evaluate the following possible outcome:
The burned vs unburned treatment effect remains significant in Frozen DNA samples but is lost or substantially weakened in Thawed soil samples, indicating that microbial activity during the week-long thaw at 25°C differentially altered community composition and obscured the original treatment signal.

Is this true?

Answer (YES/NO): NO